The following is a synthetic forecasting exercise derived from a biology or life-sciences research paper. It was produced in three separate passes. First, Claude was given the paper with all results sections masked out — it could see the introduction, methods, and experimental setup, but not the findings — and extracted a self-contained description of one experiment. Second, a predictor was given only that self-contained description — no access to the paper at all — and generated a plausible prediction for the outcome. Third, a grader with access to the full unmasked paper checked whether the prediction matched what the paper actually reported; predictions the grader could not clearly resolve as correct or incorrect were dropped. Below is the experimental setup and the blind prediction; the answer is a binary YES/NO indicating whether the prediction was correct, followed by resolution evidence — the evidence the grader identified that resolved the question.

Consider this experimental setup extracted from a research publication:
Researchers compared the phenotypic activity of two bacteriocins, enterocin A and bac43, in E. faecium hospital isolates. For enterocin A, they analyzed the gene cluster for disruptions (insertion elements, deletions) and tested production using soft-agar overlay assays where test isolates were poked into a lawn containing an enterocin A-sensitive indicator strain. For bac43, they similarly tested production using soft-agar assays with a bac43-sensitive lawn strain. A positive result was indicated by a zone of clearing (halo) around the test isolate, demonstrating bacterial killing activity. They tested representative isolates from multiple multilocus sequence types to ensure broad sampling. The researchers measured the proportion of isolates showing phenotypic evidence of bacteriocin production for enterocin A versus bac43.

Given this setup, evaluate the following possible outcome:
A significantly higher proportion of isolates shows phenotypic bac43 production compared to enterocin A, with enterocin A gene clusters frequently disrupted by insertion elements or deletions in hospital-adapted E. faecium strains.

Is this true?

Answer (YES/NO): YES